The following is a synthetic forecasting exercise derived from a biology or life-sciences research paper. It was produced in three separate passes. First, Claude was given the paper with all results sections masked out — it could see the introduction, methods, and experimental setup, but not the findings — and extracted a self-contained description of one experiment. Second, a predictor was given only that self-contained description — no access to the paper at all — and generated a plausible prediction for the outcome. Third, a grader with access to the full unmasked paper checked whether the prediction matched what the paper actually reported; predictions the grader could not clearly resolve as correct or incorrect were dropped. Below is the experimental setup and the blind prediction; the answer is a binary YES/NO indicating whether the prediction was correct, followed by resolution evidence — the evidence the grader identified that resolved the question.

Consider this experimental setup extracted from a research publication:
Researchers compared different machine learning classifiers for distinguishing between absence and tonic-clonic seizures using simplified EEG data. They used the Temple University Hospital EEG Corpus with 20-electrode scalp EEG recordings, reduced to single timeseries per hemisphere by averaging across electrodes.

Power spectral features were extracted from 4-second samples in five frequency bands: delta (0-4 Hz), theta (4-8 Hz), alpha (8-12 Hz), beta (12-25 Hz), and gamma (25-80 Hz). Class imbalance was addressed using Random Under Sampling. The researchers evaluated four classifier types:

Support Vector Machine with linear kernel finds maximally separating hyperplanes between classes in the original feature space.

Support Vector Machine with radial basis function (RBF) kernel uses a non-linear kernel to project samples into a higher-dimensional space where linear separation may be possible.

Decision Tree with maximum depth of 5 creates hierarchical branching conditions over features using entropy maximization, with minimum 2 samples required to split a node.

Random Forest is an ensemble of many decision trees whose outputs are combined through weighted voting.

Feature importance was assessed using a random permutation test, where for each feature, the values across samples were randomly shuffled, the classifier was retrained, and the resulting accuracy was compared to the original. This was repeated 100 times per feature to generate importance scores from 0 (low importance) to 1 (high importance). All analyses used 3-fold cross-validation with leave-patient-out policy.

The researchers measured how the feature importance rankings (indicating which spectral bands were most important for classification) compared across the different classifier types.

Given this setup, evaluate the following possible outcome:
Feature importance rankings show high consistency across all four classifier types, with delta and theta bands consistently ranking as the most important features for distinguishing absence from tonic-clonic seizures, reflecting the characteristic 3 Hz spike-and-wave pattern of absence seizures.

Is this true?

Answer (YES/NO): NO